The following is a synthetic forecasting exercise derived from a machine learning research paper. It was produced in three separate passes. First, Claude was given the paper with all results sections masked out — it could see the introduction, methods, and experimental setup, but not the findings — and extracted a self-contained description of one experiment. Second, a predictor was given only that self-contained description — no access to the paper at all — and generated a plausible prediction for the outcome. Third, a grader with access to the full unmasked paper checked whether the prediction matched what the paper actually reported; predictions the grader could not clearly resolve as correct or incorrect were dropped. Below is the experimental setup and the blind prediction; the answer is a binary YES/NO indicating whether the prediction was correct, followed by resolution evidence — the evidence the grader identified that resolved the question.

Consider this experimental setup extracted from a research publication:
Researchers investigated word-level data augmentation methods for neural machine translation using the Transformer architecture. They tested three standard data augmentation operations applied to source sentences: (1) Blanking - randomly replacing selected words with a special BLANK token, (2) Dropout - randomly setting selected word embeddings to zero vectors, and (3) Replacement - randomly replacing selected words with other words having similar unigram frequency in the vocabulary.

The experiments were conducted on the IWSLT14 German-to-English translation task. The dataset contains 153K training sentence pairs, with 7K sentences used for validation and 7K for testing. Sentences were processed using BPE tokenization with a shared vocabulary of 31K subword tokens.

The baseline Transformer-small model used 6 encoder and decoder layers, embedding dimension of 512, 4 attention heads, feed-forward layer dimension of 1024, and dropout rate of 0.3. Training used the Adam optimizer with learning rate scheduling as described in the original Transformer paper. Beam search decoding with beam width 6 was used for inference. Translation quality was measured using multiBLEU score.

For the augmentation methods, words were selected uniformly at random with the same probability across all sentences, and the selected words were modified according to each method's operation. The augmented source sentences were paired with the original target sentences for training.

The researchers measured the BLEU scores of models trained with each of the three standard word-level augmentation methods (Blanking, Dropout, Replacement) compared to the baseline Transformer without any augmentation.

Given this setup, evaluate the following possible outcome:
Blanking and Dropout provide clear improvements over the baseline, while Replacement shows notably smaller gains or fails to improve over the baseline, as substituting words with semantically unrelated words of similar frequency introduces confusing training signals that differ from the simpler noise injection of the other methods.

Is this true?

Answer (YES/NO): NO